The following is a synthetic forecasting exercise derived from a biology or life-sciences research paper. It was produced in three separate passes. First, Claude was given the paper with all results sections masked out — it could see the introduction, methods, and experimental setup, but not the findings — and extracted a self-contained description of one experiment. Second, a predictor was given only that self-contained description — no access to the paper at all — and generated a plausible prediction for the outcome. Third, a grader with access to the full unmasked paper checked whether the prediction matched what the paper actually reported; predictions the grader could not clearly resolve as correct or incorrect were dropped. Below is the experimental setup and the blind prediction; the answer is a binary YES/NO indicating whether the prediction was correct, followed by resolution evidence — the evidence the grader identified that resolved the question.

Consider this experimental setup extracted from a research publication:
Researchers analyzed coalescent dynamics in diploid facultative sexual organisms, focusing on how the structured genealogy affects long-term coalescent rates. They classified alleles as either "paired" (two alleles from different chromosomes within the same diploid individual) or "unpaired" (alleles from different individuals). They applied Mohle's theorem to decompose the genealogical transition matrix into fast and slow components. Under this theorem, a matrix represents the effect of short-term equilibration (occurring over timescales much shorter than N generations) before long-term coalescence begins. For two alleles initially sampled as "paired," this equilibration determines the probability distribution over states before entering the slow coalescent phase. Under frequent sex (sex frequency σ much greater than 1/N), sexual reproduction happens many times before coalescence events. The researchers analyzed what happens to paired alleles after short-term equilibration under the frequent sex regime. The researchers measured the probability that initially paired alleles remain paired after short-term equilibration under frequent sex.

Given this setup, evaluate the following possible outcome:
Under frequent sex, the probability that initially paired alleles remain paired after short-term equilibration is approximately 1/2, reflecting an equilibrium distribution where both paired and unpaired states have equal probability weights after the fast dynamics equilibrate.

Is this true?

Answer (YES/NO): NO